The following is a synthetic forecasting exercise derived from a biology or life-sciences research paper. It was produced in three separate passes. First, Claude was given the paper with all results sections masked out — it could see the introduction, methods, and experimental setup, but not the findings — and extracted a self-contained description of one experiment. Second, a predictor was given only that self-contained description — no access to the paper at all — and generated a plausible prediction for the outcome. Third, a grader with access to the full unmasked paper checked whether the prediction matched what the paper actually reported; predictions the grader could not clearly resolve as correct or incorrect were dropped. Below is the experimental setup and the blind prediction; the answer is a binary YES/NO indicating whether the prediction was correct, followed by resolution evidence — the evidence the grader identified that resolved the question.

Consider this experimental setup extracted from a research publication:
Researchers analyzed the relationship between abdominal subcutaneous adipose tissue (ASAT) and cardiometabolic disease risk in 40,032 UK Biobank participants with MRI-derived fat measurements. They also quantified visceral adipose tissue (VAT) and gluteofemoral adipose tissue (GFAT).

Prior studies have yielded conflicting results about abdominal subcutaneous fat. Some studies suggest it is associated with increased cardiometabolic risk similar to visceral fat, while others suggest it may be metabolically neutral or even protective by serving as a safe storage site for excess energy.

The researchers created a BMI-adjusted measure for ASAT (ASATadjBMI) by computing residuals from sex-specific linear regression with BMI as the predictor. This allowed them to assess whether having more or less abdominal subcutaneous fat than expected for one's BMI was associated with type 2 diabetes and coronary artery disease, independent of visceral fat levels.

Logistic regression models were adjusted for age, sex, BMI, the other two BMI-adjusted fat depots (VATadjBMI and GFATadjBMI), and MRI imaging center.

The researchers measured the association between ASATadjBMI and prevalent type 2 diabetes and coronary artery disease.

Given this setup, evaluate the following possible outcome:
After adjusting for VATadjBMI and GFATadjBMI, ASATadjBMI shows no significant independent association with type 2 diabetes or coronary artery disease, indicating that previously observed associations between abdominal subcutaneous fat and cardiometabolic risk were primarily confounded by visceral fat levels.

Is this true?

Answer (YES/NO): NO